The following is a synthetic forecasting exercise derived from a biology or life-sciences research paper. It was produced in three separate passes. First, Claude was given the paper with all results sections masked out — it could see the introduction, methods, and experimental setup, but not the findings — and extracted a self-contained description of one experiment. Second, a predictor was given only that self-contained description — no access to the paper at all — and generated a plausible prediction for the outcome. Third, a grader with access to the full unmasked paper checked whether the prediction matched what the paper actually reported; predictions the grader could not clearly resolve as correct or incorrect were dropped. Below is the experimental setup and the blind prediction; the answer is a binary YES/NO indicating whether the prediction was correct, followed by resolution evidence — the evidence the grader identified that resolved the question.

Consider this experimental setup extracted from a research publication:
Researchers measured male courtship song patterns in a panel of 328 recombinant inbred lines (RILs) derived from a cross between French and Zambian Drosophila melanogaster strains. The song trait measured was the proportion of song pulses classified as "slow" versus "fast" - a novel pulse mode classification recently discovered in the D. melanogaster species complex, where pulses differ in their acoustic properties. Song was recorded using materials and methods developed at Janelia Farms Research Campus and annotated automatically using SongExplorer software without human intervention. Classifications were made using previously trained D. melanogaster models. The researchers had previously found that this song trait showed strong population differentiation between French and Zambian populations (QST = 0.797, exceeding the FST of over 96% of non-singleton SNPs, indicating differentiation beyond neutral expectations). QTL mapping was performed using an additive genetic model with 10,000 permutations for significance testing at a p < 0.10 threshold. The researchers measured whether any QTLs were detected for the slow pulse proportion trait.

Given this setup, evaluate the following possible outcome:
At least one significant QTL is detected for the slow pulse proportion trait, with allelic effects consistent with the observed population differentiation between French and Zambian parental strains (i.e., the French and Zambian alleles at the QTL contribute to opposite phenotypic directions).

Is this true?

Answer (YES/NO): YES